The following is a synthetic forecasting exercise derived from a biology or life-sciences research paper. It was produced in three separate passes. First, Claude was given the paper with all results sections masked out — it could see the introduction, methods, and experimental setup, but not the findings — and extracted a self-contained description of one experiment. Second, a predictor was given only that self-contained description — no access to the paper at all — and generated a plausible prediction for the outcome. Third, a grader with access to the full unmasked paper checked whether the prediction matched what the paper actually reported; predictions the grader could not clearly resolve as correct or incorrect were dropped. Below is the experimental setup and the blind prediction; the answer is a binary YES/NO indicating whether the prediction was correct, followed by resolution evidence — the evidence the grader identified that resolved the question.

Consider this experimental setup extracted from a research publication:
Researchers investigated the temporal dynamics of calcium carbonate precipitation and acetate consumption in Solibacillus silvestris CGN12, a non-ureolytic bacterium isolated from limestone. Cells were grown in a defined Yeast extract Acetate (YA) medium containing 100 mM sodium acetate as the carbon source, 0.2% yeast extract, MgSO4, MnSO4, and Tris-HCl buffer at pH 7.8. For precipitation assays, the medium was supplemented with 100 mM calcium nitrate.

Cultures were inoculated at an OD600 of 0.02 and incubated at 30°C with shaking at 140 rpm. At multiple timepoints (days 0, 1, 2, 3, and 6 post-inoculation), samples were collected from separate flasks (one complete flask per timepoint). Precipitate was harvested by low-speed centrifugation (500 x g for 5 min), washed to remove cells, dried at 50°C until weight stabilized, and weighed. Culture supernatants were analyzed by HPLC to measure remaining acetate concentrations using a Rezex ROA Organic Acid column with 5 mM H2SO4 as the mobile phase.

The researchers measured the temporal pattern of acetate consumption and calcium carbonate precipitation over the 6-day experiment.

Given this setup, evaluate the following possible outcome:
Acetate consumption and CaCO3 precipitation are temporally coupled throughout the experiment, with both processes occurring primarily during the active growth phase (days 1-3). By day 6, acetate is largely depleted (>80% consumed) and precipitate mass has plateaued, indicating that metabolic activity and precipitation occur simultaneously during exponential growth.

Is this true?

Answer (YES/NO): NO